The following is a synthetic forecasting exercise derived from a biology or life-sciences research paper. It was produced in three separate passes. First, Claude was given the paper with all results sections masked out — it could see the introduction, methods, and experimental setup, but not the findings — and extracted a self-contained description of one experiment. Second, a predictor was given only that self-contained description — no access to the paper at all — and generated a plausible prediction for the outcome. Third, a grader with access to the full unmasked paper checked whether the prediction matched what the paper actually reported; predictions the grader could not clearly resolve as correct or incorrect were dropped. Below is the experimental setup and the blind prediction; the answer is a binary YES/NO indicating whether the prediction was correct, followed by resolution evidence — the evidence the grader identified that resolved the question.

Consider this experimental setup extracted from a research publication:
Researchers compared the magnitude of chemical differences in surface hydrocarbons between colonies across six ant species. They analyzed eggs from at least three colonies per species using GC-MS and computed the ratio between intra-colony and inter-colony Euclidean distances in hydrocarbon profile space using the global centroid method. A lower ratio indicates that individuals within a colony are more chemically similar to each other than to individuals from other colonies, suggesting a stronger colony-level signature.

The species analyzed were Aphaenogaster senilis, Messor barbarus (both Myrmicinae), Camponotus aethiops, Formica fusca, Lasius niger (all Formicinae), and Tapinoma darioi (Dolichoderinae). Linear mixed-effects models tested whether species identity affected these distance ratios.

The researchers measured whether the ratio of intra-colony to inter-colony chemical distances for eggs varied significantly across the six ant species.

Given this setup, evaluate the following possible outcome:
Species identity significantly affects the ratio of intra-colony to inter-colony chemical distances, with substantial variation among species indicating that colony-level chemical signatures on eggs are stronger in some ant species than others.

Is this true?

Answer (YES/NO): YES